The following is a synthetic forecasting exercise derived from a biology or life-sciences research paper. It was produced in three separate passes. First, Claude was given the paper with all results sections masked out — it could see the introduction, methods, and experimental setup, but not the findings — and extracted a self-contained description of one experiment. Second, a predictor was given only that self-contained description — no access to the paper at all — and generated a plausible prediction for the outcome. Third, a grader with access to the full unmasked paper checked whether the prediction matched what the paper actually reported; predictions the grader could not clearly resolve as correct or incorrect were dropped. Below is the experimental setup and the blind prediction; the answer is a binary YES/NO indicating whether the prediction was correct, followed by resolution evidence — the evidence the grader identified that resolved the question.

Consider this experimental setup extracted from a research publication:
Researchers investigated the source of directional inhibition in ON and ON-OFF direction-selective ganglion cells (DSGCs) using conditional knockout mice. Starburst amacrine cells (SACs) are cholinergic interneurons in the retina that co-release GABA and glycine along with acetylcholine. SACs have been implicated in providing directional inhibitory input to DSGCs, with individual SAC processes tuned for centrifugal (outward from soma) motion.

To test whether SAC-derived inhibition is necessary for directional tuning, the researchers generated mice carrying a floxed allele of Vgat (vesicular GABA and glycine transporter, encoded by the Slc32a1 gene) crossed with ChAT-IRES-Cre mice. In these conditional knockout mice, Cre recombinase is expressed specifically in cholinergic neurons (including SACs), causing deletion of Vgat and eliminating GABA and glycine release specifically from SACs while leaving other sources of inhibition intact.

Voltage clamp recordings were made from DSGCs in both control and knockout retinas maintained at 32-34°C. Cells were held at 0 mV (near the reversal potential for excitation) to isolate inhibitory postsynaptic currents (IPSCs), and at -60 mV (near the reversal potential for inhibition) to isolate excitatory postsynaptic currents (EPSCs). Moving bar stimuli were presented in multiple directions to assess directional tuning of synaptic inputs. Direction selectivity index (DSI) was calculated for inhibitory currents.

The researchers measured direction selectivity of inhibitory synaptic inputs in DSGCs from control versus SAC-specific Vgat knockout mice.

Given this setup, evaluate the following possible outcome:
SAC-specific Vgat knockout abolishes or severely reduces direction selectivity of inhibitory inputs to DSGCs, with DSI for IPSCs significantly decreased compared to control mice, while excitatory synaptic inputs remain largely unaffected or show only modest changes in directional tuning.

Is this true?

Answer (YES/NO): YES